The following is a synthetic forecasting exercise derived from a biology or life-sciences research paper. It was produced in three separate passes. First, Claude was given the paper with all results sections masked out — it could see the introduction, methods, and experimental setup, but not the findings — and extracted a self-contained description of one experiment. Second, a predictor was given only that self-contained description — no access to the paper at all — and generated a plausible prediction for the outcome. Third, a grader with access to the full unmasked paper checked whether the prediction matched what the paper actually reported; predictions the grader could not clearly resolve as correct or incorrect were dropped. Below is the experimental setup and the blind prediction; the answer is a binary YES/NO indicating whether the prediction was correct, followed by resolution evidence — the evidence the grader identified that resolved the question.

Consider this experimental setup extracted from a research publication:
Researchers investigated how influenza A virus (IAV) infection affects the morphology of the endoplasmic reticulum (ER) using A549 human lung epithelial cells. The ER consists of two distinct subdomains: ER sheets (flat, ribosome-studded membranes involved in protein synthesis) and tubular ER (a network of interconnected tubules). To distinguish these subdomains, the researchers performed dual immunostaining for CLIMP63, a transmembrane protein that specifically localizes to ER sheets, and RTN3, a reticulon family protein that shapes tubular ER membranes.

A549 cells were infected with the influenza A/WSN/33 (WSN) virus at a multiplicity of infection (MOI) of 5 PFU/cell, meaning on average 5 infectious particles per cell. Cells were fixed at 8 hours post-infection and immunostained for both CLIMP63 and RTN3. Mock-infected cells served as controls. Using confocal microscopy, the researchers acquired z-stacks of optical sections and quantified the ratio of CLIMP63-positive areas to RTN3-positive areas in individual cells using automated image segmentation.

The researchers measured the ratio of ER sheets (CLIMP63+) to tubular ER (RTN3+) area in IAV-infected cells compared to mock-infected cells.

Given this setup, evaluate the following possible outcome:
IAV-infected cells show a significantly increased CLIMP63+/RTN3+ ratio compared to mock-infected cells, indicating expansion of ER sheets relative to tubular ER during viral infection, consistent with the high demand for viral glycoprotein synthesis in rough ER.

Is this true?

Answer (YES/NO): YES